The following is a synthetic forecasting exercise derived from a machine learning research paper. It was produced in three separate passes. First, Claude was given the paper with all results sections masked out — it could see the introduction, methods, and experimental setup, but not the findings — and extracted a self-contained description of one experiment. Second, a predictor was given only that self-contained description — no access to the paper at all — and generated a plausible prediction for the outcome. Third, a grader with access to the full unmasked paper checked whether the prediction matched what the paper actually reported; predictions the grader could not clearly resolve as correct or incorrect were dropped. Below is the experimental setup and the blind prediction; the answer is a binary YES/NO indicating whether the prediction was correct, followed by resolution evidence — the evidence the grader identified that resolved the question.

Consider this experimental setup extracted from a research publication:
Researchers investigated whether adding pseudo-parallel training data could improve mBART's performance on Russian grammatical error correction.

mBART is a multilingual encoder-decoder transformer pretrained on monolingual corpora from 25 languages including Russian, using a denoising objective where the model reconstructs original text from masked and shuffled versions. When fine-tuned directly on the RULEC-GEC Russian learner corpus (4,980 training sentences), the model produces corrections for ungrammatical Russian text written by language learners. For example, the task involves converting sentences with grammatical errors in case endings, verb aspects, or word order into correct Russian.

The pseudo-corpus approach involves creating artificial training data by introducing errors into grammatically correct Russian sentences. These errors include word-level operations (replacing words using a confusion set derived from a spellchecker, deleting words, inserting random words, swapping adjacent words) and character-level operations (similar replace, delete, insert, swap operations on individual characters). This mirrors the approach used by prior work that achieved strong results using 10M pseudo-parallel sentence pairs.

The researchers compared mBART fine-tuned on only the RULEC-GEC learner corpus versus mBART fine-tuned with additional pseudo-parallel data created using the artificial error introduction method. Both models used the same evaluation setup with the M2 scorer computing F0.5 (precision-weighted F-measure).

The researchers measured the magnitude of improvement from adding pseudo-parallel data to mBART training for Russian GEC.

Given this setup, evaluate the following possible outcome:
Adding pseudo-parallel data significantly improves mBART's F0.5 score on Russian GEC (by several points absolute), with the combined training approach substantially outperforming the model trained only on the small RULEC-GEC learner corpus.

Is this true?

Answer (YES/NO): YES